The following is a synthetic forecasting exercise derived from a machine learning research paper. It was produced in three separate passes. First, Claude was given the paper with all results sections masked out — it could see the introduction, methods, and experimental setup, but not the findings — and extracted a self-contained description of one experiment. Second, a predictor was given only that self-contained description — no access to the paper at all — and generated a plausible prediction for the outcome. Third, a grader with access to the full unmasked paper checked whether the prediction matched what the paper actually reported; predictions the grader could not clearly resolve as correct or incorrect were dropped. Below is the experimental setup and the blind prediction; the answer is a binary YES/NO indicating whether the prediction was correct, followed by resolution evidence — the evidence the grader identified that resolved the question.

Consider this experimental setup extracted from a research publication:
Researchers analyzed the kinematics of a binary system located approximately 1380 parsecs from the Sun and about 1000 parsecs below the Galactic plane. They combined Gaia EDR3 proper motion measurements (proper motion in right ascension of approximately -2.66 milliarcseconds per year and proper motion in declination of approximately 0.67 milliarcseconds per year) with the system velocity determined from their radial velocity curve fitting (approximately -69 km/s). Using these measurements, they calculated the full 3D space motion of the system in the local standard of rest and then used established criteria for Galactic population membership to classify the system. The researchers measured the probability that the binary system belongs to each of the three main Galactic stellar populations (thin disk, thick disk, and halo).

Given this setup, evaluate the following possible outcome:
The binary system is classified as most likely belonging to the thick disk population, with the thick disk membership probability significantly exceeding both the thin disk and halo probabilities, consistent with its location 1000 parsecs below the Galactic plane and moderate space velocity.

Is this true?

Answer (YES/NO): NO